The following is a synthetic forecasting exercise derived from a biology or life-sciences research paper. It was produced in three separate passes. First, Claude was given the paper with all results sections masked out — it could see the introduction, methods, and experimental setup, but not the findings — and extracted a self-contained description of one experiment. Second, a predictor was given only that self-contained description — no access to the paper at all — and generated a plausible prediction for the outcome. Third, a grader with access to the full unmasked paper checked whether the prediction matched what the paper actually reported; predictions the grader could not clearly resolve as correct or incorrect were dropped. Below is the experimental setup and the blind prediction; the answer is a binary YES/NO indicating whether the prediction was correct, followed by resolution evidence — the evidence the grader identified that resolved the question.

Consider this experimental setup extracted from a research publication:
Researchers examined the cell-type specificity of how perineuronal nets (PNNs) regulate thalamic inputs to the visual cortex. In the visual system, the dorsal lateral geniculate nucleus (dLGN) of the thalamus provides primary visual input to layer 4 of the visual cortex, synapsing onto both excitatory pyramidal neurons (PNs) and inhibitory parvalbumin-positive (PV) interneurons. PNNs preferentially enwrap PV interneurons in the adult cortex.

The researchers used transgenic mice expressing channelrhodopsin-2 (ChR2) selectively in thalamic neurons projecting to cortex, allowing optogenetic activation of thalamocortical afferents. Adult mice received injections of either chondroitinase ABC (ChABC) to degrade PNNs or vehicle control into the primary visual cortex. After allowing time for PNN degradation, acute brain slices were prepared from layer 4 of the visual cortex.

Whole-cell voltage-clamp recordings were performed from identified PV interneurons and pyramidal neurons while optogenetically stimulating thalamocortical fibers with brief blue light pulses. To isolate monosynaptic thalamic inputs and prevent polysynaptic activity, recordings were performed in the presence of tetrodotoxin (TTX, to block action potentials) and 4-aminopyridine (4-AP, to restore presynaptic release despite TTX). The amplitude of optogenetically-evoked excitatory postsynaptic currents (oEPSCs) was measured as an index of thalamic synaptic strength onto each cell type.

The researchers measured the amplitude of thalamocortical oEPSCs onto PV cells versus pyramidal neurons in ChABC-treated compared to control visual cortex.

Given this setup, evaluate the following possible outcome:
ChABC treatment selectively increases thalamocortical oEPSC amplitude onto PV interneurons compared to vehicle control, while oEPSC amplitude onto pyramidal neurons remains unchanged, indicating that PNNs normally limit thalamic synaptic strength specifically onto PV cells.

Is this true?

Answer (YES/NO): YES